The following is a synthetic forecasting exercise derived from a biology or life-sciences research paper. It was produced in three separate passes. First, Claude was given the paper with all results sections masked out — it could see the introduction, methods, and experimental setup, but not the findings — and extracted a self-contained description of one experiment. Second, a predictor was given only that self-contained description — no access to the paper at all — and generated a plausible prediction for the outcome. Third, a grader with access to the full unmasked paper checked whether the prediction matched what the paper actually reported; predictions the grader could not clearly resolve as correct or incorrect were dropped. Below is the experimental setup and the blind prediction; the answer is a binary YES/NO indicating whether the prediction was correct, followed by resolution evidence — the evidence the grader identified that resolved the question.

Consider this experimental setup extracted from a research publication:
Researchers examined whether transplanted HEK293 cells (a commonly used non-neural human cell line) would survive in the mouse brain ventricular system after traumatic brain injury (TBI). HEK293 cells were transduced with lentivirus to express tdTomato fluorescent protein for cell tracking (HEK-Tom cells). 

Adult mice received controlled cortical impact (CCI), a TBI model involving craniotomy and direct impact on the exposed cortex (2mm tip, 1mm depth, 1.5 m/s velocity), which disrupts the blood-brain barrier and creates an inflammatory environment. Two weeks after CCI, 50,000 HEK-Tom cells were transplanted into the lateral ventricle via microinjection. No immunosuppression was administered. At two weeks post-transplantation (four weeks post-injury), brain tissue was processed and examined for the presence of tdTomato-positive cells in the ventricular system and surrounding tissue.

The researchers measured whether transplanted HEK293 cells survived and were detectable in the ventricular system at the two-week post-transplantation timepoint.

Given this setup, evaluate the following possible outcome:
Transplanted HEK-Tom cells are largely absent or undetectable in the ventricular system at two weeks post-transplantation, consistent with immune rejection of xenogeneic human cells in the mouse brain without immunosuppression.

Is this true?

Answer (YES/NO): NO